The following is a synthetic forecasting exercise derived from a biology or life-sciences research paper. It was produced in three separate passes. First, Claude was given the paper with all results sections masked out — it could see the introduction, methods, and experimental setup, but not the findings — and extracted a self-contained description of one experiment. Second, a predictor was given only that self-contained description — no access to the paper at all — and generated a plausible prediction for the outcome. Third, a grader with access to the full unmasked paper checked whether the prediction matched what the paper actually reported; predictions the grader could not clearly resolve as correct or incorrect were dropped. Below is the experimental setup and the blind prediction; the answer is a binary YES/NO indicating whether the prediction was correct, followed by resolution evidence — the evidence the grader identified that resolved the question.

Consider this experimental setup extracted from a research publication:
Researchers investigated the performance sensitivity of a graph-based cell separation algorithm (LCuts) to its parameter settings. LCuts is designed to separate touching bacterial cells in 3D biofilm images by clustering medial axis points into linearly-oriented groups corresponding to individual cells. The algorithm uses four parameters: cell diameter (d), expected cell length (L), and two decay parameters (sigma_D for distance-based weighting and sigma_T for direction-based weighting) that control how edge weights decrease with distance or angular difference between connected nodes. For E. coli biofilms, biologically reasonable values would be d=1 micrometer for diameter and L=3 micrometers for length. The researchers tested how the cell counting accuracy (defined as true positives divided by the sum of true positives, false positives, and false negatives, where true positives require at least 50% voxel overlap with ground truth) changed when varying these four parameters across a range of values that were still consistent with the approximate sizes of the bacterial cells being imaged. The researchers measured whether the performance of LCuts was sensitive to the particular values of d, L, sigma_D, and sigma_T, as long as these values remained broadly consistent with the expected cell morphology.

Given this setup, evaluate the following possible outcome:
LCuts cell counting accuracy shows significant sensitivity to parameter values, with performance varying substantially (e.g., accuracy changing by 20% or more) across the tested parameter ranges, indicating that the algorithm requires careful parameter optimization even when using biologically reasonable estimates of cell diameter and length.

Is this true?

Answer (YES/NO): NO